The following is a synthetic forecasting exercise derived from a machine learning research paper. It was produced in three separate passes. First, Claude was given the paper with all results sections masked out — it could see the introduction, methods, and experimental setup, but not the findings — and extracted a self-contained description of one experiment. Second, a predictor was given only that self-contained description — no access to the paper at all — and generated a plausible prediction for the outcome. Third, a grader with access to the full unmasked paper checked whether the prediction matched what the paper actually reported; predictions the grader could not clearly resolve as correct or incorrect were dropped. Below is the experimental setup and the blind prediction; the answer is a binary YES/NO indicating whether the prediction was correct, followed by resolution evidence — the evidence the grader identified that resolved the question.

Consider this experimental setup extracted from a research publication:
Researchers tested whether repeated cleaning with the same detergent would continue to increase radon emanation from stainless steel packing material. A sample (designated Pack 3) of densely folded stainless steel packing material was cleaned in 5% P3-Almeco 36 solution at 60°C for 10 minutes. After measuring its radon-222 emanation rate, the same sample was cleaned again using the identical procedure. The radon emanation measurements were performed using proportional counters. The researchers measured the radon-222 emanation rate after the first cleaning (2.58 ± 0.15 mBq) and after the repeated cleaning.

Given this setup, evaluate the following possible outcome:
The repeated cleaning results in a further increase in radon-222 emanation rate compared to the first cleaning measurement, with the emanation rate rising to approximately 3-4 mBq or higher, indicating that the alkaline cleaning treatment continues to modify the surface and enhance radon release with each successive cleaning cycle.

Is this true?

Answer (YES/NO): YES